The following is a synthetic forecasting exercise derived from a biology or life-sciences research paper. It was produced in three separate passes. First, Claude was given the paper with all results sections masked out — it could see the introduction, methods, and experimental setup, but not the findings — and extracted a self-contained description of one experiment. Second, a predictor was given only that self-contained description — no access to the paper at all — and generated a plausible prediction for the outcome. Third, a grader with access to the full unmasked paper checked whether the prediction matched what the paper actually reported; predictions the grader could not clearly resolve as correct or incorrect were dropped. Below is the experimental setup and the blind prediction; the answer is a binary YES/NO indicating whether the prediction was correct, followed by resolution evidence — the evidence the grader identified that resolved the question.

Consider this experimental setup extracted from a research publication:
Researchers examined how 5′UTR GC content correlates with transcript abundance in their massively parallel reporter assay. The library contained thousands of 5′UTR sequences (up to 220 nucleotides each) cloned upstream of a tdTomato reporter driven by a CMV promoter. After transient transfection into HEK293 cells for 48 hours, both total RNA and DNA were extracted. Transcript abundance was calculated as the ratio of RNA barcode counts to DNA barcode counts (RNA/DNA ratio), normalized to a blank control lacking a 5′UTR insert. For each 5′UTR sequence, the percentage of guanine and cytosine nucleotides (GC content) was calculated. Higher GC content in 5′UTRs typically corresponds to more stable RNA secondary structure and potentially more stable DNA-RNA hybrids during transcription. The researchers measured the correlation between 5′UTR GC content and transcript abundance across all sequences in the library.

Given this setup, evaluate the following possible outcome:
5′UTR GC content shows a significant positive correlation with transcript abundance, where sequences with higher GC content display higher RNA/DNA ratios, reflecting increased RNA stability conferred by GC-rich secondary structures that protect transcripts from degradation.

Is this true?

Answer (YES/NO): YES